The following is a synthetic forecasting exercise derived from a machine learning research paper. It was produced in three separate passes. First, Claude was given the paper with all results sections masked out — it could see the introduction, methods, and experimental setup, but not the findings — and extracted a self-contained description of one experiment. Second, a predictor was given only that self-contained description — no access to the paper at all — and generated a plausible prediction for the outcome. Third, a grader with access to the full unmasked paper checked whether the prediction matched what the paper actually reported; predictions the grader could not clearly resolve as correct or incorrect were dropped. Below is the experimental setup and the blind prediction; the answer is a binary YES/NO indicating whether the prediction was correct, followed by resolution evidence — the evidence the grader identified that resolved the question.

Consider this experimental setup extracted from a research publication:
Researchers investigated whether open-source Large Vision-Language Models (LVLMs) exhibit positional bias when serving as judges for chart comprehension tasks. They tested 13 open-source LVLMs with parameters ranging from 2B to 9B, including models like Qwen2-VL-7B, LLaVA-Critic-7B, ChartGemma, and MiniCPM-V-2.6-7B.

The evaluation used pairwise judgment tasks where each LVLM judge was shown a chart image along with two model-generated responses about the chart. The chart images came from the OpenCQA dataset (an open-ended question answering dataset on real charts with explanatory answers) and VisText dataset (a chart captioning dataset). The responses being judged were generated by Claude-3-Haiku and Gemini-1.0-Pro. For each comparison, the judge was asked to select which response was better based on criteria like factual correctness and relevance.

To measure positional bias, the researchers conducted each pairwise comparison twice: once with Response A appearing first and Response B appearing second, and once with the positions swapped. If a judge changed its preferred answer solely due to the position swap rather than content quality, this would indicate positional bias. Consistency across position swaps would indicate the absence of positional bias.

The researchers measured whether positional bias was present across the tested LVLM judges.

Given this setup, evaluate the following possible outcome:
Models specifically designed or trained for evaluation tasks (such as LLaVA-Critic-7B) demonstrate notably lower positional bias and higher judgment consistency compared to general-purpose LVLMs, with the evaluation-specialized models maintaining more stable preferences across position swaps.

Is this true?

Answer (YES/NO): NO